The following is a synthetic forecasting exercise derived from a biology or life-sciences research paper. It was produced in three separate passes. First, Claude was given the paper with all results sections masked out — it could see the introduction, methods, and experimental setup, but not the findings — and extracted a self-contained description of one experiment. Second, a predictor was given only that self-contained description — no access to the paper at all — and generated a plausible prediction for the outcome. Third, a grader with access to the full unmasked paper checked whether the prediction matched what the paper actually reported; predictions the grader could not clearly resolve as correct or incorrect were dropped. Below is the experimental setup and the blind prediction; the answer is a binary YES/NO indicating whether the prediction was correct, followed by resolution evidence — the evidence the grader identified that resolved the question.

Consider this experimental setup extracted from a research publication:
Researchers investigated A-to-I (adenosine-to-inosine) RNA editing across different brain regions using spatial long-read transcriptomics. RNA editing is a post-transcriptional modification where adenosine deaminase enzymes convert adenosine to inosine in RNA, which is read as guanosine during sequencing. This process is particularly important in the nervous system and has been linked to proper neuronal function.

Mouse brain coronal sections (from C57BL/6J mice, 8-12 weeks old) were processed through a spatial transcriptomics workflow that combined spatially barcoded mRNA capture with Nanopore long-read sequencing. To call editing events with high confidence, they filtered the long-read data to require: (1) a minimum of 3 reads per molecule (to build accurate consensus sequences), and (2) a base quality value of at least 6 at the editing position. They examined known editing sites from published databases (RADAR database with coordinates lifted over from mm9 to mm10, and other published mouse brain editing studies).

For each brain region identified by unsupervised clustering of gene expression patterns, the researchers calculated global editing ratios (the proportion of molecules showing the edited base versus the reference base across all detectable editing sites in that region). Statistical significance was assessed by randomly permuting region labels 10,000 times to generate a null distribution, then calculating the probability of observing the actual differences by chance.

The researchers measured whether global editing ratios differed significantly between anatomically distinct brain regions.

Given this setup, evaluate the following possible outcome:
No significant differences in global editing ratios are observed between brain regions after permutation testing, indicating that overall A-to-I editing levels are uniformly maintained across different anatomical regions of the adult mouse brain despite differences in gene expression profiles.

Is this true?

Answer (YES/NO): NO